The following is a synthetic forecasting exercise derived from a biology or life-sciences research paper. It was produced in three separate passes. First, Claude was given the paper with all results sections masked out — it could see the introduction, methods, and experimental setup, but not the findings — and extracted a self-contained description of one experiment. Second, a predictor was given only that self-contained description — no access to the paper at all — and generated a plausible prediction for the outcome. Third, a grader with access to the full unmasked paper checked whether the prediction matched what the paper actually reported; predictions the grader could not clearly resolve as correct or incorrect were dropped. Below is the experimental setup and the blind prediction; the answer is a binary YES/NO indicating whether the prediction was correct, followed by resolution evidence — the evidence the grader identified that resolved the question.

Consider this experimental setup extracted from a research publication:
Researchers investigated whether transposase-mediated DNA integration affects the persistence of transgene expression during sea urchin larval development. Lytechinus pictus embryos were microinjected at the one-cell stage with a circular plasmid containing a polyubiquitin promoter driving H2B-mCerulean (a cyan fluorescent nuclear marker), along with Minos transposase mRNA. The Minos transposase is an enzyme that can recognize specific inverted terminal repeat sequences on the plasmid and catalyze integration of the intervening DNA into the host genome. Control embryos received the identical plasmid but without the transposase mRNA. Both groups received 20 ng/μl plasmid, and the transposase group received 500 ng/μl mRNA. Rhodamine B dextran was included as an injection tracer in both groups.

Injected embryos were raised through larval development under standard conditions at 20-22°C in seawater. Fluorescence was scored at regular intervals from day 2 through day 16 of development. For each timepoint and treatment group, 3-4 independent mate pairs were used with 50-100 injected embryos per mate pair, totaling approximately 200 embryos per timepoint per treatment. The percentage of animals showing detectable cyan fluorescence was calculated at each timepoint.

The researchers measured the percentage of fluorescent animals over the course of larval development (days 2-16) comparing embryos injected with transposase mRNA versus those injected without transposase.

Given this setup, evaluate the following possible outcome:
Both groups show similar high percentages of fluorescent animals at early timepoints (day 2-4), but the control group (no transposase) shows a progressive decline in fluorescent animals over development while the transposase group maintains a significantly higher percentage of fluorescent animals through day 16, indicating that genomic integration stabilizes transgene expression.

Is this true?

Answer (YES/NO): NO